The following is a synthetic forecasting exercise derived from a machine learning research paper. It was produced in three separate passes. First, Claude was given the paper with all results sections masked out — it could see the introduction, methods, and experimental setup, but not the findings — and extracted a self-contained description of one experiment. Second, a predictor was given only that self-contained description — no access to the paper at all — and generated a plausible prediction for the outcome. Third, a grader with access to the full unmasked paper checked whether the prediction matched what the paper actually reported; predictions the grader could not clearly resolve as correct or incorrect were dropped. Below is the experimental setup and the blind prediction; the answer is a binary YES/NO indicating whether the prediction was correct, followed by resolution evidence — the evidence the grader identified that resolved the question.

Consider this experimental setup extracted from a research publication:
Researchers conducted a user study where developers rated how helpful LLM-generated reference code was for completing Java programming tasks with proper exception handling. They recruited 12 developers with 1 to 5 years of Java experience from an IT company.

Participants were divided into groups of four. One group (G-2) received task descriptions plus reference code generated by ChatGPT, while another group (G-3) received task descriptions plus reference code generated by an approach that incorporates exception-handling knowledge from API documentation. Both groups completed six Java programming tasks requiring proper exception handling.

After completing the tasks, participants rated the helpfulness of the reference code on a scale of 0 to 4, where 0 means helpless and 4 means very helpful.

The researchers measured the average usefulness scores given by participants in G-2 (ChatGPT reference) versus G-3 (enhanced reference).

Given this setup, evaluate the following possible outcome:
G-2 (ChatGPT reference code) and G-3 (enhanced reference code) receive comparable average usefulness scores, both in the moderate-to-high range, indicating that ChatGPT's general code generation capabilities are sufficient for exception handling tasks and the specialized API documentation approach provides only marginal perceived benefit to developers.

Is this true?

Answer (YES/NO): YES